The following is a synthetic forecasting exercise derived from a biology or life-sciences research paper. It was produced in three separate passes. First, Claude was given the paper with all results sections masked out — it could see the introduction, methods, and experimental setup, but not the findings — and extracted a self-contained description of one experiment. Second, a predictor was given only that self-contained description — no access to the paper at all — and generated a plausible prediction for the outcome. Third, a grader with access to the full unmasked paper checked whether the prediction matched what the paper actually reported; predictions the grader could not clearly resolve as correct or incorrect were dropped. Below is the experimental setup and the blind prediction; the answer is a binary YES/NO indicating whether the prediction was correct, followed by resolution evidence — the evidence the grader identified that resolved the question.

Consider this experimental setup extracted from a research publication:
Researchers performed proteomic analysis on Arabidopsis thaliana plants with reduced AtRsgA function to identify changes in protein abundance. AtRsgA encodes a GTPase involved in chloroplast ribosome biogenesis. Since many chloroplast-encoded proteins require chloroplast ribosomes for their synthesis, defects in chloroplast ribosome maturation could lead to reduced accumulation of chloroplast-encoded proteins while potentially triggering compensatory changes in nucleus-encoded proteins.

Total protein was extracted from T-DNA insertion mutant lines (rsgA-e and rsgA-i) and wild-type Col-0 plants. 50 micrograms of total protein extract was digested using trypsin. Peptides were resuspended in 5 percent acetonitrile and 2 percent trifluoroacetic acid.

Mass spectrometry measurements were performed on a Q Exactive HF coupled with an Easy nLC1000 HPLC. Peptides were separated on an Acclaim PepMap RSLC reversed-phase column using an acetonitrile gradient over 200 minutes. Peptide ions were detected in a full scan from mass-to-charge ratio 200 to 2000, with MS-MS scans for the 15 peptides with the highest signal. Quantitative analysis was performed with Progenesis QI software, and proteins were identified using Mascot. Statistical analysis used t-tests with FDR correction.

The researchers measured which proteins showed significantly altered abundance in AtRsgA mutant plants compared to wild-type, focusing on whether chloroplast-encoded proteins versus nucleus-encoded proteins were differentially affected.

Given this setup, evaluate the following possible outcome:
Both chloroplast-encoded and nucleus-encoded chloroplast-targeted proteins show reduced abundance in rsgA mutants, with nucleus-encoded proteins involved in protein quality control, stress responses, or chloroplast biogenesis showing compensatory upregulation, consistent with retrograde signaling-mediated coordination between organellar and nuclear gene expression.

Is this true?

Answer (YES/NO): NO